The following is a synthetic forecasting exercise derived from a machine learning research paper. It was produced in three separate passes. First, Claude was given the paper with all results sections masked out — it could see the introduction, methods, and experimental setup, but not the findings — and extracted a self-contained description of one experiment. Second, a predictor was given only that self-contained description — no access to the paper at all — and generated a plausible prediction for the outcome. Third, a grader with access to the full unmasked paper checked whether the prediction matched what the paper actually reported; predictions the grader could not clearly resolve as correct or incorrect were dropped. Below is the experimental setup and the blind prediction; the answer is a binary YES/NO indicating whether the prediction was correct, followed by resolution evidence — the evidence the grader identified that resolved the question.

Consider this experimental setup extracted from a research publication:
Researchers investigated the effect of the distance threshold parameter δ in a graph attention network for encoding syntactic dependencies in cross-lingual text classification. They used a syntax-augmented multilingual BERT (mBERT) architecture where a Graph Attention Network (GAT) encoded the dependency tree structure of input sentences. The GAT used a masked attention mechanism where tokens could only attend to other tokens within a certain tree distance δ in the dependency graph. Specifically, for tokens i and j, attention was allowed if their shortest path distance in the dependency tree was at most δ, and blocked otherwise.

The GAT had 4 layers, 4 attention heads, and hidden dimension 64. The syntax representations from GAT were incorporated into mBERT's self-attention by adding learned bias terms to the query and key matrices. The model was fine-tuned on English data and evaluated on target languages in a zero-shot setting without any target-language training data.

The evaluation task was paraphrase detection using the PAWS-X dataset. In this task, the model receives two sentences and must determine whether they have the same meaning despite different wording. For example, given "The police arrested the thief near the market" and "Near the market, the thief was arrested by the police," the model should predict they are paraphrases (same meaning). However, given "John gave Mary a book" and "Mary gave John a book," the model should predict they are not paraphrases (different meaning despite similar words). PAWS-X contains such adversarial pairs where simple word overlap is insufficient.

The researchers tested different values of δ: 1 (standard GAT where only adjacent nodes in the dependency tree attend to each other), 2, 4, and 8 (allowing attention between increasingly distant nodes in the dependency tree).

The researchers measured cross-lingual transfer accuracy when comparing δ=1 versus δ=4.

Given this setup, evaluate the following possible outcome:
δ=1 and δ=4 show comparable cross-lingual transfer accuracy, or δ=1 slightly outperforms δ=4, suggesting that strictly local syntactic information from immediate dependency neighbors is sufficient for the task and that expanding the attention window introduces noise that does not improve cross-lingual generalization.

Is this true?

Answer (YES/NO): NO